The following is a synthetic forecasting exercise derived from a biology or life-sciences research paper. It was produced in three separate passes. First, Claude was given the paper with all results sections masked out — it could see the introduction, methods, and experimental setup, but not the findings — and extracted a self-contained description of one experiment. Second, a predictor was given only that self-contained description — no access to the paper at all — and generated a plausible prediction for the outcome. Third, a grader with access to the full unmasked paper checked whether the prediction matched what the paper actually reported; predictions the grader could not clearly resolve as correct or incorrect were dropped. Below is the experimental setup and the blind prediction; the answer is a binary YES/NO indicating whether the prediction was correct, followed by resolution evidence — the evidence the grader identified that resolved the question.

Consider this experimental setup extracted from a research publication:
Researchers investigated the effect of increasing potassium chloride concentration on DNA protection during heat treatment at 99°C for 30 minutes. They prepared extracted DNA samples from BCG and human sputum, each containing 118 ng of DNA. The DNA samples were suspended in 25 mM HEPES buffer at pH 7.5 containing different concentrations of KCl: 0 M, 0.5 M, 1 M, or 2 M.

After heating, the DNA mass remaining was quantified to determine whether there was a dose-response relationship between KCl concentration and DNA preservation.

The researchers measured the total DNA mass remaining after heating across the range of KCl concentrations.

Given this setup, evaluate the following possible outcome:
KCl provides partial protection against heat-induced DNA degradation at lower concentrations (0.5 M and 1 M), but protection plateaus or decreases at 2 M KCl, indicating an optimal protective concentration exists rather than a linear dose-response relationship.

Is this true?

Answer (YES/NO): NO